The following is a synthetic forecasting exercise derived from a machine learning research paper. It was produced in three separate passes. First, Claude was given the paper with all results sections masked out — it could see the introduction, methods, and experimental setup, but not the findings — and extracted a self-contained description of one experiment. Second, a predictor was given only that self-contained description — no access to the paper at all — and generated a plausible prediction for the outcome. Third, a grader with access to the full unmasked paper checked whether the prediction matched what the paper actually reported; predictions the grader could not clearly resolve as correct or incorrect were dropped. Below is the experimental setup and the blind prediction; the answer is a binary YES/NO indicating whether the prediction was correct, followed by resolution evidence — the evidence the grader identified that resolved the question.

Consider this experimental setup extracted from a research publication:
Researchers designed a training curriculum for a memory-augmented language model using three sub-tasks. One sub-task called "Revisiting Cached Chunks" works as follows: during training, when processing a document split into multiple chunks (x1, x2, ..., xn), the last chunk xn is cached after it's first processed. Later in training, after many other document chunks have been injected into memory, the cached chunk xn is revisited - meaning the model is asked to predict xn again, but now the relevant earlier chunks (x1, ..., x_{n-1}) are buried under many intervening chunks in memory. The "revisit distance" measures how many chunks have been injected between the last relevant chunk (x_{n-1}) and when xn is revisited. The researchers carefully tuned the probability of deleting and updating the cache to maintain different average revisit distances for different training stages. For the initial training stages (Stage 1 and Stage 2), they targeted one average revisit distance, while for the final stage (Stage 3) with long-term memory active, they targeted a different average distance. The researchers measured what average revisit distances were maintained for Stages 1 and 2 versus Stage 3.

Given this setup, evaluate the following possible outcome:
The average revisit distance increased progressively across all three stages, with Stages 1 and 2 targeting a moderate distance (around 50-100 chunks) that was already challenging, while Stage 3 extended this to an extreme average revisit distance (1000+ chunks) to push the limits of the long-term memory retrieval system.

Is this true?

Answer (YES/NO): NO